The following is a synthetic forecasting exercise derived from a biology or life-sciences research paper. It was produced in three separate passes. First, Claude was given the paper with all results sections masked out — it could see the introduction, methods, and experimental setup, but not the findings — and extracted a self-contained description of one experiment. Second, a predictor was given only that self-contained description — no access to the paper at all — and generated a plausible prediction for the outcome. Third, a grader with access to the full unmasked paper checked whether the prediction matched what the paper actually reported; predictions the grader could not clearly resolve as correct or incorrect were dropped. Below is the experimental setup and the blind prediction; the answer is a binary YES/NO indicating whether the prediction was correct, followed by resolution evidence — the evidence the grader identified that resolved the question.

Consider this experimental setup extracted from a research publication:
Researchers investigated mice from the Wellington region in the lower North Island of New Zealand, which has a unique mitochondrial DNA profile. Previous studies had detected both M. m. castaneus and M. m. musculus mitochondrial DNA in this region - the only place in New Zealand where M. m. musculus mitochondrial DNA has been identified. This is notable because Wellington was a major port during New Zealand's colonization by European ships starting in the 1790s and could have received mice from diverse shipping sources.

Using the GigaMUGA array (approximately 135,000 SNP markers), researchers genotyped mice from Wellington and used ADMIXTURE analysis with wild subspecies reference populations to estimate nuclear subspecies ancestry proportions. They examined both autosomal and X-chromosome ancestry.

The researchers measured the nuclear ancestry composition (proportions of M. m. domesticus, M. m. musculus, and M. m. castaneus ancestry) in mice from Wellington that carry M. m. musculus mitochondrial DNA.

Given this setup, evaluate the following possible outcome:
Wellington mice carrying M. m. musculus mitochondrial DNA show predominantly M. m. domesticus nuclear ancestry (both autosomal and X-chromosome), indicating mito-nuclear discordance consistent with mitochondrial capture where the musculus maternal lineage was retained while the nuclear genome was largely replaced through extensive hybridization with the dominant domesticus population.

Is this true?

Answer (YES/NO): YES